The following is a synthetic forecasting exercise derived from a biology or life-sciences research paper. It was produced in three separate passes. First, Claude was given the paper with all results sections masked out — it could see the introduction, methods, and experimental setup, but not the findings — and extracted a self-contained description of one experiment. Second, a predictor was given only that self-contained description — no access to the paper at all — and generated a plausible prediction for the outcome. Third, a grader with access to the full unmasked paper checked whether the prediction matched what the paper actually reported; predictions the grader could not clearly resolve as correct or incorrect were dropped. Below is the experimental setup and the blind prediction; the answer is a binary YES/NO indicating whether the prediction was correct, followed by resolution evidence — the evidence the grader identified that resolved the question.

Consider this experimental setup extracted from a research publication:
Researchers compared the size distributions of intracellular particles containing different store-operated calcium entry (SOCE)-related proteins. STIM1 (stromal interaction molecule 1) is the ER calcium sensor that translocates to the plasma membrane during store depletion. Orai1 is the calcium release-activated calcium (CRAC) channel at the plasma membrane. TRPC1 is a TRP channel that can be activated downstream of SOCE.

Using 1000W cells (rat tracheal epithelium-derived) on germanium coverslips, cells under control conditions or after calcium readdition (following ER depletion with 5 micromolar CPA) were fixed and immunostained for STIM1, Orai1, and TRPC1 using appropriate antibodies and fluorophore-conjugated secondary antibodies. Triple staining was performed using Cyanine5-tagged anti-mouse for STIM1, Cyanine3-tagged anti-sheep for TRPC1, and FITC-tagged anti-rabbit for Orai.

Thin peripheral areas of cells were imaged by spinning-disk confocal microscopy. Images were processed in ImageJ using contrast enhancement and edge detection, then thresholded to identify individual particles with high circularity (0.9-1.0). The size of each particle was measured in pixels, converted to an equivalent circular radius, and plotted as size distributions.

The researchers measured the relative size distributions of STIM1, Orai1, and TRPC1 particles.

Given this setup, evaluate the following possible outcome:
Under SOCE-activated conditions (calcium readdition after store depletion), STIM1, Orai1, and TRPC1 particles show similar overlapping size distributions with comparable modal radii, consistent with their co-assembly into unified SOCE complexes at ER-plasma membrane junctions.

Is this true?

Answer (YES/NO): NO